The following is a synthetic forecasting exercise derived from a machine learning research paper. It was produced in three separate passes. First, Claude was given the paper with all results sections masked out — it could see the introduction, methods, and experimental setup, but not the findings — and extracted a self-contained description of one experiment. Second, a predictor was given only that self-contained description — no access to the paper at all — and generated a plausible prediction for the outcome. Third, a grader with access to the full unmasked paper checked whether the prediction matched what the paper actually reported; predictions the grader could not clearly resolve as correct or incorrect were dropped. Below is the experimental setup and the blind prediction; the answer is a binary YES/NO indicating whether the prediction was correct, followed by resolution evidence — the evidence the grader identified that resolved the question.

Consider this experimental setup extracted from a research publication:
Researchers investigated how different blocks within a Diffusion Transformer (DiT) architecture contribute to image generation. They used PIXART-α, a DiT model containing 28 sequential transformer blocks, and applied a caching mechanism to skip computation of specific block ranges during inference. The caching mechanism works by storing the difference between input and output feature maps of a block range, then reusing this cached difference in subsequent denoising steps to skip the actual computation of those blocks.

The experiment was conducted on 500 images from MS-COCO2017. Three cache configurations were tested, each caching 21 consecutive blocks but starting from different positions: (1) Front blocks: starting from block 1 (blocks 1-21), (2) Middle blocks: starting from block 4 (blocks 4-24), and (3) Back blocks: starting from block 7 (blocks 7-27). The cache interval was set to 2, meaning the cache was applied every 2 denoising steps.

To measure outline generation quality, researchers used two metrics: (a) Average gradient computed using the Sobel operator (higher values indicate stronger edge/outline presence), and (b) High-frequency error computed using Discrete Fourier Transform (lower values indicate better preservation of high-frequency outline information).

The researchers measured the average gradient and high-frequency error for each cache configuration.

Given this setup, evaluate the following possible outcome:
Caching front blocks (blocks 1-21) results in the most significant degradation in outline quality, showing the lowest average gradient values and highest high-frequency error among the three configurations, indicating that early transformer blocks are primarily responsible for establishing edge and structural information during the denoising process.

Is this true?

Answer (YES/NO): YES